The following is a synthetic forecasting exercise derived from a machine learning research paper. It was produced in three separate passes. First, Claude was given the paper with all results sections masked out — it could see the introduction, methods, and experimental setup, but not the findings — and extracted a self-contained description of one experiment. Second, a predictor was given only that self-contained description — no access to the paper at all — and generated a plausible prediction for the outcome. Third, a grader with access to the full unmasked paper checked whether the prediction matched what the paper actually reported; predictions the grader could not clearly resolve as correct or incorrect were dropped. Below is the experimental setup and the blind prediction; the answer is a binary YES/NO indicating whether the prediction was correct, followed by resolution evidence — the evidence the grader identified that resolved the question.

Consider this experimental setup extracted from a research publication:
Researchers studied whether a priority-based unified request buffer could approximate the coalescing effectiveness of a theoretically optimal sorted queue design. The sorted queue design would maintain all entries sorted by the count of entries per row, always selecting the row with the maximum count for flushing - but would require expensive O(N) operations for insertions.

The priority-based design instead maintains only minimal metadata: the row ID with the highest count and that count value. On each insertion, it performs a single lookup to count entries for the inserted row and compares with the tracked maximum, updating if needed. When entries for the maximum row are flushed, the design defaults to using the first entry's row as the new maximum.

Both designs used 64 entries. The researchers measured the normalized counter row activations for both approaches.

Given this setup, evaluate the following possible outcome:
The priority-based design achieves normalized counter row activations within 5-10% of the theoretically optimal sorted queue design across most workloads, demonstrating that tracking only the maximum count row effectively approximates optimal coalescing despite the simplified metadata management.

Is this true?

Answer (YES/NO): NO